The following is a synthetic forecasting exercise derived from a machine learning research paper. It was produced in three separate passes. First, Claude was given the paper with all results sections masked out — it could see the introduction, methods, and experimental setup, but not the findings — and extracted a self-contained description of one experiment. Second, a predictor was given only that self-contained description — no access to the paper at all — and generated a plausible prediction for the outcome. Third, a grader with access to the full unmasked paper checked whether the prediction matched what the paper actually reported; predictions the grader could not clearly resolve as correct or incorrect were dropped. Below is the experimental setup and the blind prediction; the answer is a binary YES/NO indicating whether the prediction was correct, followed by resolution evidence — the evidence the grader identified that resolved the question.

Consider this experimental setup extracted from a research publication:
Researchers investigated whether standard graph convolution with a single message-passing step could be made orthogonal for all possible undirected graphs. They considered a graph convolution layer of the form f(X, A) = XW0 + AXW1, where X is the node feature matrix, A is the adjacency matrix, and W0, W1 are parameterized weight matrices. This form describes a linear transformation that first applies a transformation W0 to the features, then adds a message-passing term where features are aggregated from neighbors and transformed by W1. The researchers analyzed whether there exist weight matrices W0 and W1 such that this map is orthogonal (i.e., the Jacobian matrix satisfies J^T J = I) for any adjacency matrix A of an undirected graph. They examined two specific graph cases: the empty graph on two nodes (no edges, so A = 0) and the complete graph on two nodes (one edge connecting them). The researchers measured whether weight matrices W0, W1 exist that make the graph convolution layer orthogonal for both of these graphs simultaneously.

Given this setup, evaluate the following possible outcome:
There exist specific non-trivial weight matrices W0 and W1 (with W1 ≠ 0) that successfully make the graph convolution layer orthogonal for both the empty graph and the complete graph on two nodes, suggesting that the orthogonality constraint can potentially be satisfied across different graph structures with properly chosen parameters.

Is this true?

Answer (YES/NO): NO